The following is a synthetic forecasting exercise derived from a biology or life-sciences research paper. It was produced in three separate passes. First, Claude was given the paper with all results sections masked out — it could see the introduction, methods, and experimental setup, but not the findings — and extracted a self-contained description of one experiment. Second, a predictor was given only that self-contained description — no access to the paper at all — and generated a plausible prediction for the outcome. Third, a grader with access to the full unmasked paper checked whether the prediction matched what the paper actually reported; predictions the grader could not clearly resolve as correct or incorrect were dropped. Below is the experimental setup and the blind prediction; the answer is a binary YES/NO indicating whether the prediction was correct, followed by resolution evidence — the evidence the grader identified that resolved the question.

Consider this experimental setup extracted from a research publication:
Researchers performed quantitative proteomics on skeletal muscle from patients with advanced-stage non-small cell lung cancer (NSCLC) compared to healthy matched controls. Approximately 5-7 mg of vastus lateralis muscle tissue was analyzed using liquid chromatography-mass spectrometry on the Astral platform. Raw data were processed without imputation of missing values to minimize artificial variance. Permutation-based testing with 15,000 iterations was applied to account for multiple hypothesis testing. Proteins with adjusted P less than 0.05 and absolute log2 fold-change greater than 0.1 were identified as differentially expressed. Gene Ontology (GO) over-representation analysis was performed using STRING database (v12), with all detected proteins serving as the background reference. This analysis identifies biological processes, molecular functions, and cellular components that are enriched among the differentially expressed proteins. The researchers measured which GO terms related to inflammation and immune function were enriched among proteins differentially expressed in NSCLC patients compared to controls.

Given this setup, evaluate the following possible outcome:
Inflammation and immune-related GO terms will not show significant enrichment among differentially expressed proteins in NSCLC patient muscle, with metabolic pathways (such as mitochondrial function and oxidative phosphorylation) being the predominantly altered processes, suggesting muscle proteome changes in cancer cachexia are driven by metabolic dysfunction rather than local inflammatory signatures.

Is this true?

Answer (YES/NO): NO